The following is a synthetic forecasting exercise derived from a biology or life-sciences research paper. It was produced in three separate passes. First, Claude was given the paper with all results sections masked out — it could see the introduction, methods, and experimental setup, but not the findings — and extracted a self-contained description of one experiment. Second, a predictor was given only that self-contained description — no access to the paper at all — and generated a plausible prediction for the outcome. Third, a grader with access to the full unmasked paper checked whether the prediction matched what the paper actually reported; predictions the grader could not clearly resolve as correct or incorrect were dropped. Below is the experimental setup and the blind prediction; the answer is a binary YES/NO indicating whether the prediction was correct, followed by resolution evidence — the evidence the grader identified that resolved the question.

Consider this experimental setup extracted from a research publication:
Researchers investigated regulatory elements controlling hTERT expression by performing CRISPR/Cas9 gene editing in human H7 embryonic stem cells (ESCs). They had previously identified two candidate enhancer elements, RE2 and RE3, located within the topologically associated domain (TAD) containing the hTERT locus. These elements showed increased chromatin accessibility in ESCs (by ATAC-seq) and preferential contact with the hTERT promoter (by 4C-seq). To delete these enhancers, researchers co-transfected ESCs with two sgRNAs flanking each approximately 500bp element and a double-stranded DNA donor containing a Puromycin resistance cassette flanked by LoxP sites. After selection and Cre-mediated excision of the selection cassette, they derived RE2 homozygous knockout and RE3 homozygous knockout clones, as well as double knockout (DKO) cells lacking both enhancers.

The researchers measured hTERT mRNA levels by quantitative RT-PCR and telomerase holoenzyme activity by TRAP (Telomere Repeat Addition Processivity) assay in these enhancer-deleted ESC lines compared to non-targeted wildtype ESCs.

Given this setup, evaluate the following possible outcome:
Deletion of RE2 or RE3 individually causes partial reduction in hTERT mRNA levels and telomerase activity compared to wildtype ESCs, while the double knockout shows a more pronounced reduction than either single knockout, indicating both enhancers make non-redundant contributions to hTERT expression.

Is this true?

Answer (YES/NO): NO